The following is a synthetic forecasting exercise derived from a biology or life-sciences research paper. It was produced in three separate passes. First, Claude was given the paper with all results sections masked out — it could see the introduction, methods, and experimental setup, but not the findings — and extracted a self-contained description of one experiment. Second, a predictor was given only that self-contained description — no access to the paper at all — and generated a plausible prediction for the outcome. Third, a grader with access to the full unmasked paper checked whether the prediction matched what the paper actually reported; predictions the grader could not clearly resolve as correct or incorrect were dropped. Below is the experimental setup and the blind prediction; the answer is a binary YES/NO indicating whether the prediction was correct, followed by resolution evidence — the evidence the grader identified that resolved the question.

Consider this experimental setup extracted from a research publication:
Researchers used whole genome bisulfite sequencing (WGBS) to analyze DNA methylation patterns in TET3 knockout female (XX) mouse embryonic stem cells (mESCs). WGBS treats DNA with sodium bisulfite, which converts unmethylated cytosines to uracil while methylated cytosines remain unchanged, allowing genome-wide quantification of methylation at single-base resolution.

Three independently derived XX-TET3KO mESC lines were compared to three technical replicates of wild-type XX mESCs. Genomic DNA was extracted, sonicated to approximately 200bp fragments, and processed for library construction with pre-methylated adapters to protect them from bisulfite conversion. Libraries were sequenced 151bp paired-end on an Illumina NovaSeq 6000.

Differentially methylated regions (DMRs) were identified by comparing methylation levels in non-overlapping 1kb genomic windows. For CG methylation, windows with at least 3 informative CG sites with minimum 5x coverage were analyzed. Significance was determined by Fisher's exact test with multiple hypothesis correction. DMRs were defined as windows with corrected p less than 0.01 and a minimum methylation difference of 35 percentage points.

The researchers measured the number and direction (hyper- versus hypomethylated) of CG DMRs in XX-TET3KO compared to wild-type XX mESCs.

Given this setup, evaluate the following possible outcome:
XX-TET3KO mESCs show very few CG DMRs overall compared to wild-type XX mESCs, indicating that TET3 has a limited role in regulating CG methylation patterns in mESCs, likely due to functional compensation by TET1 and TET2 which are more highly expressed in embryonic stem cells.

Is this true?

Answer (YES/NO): NO